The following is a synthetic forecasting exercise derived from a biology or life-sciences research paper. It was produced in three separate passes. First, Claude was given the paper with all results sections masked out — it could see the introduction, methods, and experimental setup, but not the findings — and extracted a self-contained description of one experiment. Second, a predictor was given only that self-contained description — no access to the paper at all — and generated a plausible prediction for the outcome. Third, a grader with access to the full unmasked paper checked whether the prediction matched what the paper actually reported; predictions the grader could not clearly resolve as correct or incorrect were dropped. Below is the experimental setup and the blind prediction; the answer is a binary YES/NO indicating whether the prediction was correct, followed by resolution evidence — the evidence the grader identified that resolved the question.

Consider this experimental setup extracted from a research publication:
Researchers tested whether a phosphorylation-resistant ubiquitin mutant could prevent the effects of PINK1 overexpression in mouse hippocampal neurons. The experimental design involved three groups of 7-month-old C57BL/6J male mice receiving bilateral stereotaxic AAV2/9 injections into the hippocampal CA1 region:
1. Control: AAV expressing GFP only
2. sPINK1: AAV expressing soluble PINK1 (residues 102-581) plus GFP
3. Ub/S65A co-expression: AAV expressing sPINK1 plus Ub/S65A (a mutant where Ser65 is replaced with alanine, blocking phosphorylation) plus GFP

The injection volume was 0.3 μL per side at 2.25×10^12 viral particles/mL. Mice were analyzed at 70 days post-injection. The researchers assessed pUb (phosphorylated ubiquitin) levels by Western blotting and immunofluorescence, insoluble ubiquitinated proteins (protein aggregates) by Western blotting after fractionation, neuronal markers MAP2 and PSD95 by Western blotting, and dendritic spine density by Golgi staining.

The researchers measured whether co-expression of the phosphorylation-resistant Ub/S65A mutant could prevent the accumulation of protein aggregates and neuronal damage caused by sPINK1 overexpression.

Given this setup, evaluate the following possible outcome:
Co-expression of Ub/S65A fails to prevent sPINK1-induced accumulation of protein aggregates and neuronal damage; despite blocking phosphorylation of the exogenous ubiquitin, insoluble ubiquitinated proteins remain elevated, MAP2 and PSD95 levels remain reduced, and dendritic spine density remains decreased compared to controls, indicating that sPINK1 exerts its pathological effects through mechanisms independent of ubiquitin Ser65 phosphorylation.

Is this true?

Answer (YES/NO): NO